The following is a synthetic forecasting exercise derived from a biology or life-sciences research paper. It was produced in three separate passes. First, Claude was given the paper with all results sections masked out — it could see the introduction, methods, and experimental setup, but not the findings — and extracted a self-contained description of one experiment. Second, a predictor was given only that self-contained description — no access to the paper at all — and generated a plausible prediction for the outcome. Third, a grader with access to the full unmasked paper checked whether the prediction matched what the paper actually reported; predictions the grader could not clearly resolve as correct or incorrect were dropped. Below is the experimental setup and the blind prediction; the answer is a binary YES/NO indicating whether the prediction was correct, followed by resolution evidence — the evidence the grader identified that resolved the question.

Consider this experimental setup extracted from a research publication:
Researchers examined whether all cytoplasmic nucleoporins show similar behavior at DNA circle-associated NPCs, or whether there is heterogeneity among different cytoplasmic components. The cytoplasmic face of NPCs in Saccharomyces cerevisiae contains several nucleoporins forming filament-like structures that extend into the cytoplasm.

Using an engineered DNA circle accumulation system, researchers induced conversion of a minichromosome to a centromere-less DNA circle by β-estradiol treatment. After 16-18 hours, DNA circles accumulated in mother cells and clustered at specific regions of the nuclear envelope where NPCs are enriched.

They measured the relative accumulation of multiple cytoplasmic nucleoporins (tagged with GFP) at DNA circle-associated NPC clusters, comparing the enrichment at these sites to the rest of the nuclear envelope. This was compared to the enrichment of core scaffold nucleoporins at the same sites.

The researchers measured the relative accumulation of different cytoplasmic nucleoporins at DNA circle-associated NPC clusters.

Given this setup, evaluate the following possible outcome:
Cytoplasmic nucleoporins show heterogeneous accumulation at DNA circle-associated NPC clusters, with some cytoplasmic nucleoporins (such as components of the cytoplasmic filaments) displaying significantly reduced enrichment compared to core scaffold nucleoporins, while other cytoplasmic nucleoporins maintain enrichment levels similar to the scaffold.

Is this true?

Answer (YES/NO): YES